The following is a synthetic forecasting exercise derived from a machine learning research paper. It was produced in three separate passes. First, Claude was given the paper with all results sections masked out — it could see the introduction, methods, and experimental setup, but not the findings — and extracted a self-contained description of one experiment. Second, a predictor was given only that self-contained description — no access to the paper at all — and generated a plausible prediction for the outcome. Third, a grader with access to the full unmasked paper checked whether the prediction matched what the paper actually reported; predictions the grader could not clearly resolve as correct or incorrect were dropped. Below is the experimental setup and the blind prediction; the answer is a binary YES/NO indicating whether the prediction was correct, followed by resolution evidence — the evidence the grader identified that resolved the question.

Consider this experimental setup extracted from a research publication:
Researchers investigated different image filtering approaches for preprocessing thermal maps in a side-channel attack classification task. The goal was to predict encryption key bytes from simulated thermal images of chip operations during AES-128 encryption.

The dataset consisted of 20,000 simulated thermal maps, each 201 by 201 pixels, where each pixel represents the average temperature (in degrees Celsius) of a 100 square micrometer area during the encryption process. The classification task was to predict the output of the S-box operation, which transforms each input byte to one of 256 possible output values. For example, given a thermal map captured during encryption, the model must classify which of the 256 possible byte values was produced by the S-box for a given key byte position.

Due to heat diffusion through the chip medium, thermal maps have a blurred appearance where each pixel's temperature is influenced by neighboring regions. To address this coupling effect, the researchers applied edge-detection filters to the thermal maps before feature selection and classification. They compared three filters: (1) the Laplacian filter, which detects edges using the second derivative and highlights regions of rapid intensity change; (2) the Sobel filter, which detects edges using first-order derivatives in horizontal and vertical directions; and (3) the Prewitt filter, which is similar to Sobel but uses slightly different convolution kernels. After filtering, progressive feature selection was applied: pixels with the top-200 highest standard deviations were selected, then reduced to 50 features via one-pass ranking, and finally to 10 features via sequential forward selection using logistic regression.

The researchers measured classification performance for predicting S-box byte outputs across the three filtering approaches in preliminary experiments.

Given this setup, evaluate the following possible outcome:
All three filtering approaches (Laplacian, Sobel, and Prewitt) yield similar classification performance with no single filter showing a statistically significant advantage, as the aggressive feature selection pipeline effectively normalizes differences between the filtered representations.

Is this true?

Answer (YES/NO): NO